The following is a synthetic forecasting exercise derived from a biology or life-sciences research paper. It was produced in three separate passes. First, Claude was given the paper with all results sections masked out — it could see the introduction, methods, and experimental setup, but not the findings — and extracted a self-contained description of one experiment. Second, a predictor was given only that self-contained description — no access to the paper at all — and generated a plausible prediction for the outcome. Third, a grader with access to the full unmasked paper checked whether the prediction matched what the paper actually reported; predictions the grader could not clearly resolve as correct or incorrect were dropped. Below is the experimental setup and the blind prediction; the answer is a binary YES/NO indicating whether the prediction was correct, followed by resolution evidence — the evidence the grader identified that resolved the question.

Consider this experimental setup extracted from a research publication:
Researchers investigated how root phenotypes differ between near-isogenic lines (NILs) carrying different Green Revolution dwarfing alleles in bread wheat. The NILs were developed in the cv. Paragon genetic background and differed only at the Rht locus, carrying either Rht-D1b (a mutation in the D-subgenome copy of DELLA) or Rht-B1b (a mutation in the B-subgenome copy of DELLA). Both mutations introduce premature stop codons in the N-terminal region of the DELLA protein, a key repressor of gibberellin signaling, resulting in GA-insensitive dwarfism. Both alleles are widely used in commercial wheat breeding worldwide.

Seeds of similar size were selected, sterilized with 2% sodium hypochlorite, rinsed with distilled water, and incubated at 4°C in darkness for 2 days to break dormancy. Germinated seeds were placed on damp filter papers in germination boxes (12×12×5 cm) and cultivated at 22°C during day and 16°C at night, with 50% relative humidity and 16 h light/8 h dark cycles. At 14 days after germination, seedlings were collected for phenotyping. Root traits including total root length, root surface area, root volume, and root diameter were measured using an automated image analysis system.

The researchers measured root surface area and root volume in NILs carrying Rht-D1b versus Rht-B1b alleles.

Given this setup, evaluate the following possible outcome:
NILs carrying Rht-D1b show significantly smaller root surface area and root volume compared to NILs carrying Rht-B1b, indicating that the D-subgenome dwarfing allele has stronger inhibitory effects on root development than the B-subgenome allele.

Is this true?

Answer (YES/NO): NO